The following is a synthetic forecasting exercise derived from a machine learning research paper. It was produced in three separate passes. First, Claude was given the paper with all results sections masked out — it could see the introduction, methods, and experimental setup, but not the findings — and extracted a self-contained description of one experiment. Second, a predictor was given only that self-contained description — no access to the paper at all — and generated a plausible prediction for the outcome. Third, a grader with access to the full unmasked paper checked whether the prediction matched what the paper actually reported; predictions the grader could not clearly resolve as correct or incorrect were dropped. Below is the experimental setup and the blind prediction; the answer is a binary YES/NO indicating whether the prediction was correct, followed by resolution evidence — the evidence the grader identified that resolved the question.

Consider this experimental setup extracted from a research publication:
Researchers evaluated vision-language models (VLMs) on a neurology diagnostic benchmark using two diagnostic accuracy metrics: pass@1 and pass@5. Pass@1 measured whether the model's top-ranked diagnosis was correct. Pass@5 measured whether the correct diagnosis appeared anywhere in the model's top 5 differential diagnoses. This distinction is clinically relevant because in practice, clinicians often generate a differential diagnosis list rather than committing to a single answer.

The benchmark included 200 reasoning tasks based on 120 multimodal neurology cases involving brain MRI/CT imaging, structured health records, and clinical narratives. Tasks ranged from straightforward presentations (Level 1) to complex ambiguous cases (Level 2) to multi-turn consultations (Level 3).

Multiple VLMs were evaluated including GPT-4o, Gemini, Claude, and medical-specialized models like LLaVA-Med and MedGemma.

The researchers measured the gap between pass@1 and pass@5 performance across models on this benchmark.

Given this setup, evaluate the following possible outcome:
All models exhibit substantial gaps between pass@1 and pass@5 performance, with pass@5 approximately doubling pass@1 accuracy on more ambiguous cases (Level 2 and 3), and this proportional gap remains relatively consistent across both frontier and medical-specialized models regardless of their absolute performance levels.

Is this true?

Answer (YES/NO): NO